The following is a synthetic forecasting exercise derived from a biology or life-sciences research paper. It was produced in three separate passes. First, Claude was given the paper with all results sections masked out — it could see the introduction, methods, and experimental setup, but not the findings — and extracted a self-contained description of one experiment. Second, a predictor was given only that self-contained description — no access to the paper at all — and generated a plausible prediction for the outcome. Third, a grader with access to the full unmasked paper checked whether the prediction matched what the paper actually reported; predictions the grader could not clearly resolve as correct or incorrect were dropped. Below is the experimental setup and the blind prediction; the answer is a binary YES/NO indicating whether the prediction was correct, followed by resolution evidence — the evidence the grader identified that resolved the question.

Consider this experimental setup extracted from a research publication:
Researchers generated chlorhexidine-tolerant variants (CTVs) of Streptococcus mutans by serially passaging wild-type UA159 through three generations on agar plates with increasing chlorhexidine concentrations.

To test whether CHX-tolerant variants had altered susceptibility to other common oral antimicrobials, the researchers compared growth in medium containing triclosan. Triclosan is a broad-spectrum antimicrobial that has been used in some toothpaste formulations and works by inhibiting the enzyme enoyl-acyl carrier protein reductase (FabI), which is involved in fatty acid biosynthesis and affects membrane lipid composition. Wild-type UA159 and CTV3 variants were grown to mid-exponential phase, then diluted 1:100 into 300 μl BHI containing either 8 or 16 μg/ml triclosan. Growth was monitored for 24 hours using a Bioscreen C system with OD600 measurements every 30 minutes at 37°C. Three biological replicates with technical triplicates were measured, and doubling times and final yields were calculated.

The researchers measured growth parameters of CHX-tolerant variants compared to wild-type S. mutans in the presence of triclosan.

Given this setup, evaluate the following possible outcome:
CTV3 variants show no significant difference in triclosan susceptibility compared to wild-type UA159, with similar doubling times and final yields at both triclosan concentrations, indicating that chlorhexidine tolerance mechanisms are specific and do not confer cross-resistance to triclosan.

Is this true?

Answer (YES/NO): NO